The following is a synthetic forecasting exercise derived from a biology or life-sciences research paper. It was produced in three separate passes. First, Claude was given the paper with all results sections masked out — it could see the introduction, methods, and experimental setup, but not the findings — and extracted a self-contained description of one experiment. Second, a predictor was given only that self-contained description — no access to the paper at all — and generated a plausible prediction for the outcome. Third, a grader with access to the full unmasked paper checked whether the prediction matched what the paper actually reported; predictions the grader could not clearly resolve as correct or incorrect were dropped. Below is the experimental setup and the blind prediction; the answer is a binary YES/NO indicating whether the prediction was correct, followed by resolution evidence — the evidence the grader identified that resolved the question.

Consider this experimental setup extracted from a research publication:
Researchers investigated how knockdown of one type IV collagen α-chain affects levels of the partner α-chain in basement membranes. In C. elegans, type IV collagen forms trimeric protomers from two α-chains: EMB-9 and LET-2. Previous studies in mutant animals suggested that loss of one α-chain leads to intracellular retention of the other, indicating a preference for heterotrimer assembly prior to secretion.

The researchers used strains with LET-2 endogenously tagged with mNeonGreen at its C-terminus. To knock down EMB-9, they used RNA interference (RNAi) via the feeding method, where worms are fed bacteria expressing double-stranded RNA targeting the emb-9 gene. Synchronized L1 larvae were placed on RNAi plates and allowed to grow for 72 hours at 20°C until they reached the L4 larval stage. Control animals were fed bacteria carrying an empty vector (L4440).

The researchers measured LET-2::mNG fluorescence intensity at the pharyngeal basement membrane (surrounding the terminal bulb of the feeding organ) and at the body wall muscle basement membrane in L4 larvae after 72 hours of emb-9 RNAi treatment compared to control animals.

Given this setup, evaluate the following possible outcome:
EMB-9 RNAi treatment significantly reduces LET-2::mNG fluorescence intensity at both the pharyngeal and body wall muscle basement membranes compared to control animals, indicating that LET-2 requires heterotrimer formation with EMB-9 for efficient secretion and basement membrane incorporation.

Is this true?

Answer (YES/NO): NO